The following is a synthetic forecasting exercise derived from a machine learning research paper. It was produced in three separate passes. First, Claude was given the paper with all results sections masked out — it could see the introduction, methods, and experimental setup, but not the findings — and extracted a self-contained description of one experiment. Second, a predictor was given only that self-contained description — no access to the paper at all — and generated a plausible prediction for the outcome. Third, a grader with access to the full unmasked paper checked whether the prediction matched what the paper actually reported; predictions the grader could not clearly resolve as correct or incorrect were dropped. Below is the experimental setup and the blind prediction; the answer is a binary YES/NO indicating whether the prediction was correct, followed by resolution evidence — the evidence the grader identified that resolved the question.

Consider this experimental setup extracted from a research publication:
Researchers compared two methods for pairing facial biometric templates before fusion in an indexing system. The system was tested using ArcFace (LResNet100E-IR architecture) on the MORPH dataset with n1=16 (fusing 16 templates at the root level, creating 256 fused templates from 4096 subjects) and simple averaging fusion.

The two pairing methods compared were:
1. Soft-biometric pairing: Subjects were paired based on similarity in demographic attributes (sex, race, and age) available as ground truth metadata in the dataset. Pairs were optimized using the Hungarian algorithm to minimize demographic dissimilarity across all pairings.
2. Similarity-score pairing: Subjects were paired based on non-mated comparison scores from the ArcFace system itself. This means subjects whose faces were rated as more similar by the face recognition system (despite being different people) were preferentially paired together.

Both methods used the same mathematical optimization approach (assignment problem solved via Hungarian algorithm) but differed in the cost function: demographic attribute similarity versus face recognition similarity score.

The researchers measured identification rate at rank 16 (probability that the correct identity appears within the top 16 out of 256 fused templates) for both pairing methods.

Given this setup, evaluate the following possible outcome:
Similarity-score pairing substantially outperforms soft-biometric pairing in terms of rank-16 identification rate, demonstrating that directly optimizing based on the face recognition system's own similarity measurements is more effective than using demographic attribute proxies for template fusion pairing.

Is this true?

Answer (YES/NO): YES